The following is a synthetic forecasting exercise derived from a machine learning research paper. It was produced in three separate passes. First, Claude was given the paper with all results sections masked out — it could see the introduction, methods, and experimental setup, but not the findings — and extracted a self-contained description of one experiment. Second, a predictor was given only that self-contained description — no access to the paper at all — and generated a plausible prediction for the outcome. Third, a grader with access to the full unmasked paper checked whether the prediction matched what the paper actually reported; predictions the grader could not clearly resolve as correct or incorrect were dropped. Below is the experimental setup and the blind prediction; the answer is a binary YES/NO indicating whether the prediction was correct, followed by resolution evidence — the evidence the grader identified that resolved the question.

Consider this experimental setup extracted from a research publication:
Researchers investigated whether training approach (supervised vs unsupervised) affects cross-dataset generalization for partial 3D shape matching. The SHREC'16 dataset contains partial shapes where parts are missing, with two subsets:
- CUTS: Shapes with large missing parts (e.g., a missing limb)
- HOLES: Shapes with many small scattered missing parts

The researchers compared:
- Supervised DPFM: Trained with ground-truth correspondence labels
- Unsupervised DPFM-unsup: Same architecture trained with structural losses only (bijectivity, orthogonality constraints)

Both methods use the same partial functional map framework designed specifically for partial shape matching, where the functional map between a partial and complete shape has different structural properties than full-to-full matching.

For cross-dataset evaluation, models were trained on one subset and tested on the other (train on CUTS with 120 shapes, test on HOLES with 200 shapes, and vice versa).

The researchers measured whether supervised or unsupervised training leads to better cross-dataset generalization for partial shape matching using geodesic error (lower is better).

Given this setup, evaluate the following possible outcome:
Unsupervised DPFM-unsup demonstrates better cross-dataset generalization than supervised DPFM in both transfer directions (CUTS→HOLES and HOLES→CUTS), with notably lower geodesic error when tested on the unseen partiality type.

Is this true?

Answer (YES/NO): NO